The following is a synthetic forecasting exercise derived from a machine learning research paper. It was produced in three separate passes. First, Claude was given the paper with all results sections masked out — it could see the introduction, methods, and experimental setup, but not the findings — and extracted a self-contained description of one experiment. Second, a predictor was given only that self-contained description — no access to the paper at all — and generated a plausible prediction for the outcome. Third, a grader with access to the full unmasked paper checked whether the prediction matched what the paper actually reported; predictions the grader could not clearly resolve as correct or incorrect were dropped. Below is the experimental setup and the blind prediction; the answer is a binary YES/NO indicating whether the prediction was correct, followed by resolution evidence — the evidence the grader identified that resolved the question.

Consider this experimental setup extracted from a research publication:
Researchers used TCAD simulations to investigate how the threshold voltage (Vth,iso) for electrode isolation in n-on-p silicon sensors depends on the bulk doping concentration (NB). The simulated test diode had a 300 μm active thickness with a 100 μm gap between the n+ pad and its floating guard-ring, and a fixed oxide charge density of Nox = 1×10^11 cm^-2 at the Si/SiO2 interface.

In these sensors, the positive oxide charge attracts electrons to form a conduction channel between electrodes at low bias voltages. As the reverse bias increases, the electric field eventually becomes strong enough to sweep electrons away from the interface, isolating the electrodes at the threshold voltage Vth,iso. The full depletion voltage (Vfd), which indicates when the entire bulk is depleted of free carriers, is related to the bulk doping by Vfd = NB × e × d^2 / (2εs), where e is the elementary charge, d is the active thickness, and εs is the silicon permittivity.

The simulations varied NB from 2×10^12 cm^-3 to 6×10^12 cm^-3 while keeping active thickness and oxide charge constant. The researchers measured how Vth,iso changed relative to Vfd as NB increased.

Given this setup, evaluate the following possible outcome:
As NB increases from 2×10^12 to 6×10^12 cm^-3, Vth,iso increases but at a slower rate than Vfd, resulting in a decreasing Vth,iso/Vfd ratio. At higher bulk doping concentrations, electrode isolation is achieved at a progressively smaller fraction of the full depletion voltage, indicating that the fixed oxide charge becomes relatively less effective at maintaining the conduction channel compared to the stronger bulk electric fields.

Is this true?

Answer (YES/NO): NO